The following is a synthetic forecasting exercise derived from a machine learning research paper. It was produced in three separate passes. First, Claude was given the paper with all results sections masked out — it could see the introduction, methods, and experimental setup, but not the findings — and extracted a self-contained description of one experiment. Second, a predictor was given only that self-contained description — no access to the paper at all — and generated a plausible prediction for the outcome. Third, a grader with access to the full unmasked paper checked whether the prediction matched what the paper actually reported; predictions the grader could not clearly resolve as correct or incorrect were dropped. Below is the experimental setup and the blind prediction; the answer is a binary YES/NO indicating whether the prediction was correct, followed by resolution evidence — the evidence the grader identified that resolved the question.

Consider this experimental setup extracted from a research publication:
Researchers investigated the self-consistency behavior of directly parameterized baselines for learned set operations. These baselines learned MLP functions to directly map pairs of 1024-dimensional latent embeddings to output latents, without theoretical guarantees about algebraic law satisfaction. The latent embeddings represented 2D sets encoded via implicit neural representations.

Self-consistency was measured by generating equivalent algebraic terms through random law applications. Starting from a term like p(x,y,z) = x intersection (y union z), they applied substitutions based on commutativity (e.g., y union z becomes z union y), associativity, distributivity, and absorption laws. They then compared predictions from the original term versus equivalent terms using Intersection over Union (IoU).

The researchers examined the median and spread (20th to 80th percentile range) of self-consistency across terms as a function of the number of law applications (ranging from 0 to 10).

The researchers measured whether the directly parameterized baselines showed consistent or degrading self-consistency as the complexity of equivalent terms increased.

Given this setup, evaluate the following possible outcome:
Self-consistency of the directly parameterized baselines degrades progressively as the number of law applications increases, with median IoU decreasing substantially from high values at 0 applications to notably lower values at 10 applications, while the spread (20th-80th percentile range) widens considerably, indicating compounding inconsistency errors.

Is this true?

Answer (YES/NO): NO